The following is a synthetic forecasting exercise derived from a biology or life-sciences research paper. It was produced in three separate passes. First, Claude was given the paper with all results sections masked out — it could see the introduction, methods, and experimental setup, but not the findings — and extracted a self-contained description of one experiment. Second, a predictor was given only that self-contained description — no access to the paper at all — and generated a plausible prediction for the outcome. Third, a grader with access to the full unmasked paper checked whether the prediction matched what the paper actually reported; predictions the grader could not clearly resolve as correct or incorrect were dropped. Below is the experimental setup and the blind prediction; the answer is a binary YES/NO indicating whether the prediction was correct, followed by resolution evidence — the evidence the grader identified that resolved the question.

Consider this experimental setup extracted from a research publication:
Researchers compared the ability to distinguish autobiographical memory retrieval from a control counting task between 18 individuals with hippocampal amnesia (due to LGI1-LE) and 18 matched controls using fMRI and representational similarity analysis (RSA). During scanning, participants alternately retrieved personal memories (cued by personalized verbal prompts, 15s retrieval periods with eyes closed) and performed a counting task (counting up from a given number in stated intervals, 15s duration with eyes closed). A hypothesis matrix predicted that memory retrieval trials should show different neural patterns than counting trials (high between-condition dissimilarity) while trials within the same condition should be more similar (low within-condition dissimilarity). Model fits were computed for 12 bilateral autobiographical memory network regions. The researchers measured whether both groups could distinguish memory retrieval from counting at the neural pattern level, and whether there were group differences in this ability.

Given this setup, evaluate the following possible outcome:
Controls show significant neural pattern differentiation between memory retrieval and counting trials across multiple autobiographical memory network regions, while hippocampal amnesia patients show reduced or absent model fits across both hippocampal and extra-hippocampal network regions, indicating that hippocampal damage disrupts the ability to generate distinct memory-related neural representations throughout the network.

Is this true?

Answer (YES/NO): NO